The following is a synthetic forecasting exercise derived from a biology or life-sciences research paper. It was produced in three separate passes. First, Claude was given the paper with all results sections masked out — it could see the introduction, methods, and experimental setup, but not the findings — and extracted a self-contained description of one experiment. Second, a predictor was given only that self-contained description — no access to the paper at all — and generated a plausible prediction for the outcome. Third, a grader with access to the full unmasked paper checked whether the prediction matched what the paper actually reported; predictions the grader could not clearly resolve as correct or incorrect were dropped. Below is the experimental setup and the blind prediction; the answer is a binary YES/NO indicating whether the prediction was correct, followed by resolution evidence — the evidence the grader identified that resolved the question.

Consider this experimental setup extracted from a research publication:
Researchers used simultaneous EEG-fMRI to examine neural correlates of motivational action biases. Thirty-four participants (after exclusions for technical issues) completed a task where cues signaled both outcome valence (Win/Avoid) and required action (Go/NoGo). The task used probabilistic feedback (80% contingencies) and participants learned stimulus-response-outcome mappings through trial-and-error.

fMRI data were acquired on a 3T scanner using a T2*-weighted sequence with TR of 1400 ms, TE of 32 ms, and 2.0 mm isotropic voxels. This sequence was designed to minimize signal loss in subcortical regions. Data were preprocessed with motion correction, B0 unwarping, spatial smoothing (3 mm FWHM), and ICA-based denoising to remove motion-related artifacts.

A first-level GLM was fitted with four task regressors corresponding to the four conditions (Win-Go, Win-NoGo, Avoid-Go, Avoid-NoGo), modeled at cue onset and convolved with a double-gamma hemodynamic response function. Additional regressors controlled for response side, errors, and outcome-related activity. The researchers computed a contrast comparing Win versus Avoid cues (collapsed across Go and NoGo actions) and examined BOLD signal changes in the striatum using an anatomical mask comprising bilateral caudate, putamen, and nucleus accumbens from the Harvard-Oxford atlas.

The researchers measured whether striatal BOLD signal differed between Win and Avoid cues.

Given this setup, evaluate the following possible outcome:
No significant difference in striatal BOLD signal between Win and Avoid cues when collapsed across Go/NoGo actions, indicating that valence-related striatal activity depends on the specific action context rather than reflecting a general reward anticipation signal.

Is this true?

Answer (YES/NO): NO